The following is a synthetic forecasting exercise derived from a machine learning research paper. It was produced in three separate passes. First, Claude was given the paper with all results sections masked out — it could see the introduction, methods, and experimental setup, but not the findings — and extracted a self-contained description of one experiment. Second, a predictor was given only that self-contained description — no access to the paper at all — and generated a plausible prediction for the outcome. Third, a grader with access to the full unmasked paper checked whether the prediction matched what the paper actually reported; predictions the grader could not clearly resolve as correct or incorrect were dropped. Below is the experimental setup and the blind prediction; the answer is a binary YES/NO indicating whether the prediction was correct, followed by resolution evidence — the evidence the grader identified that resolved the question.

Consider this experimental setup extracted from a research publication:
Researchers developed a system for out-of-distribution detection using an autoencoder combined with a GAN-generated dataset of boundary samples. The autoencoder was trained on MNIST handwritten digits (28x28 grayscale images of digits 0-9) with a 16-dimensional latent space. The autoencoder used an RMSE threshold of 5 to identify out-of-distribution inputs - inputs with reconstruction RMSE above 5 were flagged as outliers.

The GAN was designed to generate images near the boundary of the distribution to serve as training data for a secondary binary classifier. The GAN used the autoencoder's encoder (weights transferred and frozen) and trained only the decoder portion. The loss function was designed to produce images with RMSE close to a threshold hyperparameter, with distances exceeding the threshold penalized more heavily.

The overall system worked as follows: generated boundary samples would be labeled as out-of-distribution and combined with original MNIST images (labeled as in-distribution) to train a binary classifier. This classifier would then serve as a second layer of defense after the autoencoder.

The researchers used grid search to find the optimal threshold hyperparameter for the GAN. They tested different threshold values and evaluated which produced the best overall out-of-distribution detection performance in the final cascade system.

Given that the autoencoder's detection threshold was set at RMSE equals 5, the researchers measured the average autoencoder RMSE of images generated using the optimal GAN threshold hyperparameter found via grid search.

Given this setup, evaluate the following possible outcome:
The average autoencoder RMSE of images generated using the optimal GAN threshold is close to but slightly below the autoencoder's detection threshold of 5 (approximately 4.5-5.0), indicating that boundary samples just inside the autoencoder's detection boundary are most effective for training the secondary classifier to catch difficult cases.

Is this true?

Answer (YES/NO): NO